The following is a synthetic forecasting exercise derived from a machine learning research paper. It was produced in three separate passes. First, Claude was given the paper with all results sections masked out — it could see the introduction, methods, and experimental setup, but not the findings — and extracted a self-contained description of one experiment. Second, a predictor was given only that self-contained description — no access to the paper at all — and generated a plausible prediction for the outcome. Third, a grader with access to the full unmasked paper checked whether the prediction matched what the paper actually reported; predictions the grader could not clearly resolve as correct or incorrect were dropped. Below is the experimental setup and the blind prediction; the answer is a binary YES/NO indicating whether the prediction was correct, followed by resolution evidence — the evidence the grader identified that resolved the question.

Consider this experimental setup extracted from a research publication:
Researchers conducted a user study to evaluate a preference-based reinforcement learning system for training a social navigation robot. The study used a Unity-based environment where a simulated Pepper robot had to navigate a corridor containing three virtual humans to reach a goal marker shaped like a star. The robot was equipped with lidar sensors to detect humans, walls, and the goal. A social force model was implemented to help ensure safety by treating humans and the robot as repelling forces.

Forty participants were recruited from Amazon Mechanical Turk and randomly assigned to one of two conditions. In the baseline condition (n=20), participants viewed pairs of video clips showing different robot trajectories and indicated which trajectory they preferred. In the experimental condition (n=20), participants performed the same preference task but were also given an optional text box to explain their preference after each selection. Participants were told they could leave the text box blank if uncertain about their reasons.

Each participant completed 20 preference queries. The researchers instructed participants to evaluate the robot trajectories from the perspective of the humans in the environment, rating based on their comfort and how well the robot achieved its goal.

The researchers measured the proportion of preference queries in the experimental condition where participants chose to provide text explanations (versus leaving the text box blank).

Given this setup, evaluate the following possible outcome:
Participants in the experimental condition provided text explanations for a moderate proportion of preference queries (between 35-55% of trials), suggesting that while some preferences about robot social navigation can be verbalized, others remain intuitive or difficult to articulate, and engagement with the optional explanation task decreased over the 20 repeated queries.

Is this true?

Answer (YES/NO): NO